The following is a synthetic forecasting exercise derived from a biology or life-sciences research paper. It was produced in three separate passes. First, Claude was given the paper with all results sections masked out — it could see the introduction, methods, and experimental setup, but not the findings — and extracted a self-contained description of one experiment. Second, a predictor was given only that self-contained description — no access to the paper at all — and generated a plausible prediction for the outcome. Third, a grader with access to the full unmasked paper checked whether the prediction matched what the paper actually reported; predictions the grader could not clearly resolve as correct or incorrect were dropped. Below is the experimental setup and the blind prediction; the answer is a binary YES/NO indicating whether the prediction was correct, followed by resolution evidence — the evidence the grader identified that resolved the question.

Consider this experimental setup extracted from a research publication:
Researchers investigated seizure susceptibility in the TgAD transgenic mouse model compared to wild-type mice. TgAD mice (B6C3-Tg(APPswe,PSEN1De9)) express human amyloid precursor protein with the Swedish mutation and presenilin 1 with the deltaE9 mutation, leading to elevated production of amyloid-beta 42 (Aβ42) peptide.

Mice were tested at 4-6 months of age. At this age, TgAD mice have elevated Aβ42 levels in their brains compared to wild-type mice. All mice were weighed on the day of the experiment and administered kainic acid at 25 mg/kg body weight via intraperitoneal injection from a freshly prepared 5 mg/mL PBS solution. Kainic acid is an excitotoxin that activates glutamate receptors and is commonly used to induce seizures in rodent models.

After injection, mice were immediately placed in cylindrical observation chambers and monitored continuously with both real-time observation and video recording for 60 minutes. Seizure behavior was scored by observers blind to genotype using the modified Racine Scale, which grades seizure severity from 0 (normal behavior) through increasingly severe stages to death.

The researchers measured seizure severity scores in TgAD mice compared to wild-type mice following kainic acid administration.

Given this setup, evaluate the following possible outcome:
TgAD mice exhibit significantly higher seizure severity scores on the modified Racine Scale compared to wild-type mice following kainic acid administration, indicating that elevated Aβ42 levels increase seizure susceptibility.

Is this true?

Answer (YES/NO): YES